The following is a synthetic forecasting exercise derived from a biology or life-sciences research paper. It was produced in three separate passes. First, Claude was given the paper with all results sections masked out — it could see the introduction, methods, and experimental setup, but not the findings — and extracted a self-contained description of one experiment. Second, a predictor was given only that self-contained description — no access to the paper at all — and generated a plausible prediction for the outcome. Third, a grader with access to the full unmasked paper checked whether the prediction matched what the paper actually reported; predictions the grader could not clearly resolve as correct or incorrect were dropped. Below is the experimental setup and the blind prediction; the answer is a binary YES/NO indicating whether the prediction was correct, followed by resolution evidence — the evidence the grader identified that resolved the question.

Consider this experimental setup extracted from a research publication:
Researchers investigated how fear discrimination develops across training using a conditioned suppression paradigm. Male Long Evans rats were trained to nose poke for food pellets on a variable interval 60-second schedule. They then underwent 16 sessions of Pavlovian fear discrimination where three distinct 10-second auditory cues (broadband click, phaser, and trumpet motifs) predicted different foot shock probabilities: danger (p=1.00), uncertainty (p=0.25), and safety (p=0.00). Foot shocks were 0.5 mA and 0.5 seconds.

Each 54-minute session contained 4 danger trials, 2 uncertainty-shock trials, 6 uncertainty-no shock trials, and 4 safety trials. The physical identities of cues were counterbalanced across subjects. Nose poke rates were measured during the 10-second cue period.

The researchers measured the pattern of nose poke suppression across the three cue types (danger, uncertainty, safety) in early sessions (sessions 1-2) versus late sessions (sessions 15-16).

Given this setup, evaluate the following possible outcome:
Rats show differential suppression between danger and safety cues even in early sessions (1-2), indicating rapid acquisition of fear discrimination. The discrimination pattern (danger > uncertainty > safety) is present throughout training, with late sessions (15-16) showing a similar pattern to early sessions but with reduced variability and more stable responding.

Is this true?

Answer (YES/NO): NO